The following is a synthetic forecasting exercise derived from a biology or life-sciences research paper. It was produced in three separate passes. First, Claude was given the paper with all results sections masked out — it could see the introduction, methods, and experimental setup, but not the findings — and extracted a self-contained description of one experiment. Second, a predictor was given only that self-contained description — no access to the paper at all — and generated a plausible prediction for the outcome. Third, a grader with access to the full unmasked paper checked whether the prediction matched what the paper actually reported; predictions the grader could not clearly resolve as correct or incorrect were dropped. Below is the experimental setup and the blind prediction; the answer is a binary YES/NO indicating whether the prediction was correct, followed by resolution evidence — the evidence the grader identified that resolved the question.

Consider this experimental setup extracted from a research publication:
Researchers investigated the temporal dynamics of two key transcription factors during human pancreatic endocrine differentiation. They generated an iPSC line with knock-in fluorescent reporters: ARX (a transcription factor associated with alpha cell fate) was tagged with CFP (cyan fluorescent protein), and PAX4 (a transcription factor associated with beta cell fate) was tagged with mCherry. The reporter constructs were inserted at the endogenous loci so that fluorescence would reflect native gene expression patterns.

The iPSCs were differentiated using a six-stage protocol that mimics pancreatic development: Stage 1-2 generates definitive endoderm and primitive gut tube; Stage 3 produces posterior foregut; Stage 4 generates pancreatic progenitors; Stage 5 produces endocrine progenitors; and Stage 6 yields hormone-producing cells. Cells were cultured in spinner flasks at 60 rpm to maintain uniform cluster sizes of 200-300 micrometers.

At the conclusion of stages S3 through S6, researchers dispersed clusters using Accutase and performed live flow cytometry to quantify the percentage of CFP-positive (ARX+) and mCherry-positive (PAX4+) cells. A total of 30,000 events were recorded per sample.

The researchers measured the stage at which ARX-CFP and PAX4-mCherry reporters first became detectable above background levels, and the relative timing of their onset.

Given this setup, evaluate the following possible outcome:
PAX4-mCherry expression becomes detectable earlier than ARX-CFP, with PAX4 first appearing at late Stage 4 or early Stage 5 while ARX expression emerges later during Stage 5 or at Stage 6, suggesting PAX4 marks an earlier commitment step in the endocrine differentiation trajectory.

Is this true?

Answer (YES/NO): NO